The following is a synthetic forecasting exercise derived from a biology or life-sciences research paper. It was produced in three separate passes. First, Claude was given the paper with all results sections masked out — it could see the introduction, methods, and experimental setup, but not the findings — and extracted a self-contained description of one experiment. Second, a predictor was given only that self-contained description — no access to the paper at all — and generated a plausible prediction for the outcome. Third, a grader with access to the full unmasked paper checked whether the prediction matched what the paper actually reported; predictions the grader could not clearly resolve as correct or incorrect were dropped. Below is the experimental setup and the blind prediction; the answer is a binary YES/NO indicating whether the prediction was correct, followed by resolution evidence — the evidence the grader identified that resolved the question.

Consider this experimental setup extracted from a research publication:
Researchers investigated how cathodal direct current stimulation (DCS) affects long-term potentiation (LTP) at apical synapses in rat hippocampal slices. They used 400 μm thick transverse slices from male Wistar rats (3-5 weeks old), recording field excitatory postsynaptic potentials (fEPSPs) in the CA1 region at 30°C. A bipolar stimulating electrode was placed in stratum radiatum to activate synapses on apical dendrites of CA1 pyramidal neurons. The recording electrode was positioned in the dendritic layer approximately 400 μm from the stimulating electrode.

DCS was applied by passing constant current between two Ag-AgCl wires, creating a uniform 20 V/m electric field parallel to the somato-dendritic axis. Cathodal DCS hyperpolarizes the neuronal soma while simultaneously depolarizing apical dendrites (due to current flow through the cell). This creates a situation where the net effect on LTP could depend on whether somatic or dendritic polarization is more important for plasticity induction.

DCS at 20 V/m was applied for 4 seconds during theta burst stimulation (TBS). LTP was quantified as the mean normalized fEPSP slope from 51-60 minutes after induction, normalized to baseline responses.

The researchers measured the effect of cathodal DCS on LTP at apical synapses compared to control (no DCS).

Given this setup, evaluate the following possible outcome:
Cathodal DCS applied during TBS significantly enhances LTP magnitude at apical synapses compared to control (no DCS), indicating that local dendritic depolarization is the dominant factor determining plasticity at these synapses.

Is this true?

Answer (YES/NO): NO